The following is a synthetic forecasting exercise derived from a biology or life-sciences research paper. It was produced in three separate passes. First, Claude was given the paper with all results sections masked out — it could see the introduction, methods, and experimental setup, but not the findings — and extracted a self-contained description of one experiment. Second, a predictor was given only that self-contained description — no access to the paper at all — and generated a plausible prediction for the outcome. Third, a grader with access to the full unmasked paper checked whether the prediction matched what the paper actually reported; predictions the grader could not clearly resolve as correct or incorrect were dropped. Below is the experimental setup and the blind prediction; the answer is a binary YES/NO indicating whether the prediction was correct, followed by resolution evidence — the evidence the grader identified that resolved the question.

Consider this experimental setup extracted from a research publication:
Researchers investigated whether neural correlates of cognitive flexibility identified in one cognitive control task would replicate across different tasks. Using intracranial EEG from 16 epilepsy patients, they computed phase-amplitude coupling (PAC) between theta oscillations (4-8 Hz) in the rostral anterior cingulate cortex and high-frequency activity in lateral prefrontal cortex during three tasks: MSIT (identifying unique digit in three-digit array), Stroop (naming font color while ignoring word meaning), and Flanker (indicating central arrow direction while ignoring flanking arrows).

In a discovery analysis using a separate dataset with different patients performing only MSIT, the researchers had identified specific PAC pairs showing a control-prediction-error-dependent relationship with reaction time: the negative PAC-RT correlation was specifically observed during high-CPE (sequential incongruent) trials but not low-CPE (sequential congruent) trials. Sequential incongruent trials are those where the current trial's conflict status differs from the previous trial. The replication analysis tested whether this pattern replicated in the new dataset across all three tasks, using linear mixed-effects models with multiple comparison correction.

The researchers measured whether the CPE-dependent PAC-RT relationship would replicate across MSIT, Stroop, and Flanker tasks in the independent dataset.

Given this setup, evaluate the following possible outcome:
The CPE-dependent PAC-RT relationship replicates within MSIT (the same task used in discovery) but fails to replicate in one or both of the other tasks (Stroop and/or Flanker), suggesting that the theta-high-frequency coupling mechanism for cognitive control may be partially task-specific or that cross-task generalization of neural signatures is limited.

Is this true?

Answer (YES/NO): NO